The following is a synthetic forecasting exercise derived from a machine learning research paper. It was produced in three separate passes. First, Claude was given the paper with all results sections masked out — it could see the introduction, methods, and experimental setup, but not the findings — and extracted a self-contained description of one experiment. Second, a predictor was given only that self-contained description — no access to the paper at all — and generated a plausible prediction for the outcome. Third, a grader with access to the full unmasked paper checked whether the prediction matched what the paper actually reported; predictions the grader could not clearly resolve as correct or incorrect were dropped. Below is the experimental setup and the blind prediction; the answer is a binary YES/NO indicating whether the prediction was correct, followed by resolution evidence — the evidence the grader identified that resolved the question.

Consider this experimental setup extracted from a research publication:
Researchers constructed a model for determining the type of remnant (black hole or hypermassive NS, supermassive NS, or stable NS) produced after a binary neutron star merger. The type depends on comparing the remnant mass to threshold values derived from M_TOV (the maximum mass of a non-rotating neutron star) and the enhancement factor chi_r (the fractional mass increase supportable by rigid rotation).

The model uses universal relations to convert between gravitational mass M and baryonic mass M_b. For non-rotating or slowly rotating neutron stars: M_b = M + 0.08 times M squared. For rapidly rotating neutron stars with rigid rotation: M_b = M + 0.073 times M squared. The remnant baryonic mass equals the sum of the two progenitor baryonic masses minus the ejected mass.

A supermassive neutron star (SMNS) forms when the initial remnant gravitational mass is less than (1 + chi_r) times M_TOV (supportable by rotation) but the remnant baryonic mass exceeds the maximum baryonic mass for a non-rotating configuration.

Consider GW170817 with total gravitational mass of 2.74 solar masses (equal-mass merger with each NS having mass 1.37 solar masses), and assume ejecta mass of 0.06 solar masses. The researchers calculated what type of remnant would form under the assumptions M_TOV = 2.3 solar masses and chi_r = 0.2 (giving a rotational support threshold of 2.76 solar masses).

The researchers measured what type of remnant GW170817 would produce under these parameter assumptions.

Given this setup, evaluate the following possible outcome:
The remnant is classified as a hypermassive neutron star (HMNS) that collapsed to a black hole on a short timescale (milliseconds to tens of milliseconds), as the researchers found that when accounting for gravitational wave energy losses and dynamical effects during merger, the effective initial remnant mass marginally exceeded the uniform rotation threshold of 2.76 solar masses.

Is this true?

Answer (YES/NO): NO